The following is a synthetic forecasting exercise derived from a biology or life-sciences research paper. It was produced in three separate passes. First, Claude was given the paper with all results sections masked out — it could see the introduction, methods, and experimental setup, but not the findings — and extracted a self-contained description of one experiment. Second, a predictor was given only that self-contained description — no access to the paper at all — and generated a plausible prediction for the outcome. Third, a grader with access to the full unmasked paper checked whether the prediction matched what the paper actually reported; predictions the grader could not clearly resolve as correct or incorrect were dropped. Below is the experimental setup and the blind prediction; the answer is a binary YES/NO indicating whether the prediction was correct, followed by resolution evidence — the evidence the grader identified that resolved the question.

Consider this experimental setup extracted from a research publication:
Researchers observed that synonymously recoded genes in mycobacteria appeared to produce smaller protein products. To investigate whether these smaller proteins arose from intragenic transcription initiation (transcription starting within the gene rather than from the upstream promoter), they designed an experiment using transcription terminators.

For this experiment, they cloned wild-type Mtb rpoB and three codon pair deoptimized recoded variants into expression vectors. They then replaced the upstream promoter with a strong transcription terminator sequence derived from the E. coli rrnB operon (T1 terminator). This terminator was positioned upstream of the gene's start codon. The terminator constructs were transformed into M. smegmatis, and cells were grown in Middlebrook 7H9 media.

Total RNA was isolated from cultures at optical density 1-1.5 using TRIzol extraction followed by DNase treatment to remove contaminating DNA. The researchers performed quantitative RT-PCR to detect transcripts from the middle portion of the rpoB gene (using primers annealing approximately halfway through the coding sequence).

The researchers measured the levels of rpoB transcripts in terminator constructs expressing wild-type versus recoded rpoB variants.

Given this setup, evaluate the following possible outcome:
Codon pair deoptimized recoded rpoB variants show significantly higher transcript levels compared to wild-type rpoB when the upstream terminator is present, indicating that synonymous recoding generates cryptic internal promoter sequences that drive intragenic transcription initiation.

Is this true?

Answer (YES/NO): YES